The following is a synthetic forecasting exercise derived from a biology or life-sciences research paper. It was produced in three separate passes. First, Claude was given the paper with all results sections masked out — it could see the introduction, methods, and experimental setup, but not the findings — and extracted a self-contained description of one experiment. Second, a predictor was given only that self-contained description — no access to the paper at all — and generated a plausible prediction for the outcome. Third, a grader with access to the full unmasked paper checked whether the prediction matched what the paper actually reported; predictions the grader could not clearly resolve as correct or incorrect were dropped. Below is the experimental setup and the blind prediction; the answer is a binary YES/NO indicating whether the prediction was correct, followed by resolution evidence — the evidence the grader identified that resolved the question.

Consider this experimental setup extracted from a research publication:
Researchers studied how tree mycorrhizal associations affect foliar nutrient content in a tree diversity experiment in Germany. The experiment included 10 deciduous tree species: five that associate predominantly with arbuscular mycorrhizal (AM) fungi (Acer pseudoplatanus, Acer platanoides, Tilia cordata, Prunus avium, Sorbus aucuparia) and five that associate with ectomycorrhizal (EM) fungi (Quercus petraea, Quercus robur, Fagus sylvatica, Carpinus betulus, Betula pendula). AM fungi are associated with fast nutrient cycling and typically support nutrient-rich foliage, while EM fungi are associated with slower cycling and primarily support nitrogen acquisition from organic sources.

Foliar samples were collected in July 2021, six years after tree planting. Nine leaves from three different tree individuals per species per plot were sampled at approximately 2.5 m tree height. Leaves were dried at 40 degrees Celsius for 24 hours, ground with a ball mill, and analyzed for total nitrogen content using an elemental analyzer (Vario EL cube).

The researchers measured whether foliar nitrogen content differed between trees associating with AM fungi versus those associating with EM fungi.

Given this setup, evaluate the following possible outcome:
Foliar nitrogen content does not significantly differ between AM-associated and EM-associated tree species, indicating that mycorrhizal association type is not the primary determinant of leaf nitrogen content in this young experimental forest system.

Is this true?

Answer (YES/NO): NO